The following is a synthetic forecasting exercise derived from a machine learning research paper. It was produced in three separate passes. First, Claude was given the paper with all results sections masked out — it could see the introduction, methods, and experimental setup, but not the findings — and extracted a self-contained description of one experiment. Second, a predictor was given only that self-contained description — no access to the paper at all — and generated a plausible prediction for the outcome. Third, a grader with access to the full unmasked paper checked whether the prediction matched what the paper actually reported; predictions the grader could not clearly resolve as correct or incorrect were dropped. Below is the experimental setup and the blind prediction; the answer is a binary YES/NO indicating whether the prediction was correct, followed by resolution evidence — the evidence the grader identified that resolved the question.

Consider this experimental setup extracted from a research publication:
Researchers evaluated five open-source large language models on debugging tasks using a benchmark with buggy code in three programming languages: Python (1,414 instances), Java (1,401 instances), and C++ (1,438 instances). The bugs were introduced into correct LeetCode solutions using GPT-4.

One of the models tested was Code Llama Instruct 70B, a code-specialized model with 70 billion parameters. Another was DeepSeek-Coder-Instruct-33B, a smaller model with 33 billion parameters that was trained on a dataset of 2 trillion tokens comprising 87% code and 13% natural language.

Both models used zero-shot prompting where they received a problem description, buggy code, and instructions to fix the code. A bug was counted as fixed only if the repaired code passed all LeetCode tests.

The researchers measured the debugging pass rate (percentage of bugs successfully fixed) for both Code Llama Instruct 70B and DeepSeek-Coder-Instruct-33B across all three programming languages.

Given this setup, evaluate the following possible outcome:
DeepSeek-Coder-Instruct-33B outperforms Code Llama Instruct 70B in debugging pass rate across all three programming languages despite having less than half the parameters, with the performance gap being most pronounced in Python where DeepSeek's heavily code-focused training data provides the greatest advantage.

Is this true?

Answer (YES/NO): NO